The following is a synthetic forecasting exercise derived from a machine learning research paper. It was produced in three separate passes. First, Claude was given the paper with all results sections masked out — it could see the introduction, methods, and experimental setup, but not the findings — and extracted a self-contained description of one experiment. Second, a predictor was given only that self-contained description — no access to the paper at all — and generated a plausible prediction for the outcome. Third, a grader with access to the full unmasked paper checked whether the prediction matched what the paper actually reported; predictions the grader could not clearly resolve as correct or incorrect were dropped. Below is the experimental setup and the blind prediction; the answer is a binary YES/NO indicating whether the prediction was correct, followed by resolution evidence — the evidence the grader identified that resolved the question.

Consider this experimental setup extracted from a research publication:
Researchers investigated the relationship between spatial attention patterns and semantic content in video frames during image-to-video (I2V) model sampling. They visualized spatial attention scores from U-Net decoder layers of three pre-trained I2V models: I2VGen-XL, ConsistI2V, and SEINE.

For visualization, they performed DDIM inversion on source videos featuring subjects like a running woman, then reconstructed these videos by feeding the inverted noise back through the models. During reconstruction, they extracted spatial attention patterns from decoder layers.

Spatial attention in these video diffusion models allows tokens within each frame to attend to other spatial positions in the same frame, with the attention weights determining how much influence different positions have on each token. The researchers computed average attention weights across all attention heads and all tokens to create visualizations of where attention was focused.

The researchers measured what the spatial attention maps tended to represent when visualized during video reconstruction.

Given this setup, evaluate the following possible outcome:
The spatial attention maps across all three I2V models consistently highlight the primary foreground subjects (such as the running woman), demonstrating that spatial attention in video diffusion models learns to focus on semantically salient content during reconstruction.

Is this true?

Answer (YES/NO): NO